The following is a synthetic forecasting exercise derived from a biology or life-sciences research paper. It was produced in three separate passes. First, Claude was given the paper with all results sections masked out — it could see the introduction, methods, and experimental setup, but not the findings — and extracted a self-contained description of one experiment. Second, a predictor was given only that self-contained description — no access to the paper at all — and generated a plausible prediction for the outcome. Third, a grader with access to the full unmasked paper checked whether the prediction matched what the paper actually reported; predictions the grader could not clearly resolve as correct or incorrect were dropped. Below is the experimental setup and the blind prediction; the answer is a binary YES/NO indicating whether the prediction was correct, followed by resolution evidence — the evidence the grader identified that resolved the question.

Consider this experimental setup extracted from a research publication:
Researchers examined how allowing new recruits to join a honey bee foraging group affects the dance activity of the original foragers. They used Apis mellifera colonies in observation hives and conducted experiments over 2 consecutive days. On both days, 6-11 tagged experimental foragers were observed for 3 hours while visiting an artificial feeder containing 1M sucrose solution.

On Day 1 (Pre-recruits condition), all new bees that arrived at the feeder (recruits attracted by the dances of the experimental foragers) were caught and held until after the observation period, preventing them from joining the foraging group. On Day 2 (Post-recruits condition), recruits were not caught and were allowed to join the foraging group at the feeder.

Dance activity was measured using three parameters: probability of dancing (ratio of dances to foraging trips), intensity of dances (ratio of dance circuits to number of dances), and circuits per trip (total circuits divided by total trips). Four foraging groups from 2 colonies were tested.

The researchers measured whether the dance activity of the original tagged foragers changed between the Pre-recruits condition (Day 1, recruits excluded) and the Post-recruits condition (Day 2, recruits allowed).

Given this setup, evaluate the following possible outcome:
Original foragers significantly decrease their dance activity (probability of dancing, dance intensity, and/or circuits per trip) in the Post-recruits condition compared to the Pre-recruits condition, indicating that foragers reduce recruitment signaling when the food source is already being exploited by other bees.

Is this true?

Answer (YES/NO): YES